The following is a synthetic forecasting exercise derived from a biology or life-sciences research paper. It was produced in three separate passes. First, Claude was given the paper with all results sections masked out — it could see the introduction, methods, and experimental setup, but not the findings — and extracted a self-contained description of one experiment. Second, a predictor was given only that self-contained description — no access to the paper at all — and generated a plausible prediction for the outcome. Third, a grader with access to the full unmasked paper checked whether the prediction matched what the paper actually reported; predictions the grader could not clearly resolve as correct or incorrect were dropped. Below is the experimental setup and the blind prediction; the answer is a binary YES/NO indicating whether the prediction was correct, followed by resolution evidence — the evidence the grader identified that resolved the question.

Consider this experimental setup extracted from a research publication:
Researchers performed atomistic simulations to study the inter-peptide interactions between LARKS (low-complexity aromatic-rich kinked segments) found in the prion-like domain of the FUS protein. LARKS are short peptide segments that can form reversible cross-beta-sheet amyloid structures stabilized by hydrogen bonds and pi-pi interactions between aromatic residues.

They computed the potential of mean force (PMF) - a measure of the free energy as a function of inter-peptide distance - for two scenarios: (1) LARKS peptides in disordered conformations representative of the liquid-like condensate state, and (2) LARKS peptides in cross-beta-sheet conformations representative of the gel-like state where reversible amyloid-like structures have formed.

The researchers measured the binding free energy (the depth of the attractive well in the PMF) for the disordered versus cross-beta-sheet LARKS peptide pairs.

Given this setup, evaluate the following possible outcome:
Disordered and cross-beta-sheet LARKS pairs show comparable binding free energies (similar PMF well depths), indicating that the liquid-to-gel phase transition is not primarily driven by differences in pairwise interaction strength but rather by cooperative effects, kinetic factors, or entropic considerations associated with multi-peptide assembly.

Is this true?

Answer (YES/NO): NO